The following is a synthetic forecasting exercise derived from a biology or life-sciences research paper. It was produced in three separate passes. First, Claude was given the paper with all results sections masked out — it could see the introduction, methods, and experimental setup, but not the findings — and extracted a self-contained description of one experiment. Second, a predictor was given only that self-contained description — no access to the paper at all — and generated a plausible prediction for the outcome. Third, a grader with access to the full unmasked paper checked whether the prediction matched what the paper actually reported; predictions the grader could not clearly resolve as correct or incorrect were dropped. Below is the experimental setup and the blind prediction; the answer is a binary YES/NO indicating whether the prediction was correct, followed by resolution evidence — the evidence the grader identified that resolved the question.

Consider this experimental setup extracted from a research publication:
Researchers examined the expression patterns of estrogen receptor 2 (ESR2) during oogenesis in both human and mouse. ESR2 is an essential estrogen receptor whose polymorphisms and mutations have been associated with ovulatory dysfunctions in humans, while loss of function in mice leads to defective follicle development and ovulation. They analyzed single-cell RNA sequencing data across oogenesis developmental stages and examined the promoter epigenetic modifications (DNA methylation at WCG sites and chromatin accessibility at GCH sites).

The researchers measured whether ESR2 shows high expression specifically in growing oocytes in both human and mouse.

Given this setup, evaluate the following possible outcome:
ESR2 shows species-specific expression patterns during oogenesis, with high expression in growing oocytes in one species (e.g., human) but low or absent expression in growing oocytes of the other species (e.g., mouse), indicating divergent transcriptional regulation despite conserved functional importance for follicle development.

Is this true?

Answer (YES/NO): NO